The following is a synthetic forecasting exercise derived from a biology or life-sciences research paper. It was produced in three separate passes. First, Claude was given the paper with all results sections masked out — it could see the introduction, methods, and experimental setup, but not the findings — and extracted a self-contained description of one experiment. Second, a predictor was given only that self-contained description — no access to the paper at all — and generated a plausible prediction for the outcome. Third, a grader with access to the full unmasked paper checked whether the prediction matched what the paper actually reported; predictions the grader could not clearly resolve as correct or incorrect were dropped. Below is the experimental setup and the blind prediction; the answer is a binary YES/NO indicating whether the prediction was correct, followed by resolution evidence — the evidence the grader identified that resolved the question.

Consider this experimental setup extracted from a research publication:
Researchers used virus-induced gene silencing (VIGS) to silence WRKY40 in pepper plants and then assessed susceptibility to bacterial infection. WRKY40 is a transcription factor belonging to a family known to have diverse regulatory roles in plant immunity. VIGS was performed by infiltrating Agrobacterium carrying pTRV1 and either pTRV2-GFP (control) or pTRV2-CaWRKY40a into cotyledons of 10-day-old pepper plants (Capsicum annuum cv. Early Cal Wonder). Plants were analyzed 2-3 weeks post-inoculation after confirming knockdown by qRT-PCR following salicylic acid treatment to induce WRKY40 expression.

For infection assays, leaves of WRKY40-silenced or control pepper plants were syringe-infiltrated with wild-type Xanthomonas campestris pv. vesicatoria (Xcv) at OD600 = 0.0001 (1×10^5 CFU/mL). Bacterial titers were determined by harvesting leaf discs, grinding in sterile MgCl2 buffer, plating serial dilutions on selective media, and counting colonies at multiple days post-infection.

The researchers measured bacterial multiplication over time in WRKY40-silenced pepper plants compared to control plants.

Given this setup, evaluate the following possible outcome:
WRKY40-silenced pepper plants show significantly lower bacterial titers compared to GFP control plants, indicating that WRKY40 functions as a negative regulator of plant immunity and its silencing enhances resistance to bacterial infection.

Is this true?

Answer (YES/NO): YES